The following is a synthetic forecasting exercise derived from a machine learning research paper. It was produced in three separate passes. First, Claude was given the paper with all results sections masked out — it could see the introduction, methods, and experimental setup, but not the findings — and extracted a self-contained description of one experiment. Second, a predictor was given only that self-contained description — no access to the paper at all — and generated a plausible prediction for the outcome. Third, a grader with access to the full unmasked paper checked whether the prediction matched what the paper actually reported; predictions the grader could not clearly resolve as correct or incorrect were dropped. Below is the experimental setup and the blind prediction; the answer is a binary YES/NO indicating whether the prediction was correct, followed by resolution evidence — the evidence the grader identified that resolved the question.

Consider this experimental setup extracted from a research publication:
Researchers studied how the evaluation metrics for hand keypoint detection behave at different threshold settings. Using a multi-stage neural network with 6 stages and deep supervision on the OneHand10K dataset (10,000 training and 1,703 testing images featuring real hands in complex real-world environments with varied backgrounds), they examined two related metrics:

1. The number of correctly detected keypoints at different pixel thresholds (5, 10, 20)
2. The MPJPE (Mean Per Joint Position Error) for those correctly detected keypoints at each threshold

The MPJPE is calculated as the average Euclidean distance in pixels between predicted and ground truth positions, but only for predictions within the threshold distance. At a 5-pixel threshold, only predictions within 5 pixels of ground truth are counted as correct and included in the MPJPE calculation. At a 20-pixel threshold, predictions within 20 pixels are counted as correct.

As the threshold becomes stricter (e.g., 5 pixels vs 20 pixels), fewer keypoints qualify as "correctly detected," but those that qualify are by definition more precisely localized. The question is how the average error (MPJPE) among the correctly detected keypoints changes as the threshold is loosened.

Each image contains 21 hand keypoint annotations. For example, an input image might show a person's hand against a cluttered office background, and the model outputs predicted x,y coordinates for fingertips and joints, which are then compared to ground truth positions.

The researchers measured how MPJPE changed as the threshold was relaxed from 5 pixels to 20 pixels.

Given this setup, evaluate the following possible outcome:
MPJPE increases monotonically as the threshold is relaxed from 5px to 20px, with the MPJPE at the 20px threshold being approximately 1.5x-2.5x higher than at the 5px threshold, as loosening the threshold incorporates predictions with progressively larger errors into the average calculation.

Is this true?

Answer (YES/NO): NO